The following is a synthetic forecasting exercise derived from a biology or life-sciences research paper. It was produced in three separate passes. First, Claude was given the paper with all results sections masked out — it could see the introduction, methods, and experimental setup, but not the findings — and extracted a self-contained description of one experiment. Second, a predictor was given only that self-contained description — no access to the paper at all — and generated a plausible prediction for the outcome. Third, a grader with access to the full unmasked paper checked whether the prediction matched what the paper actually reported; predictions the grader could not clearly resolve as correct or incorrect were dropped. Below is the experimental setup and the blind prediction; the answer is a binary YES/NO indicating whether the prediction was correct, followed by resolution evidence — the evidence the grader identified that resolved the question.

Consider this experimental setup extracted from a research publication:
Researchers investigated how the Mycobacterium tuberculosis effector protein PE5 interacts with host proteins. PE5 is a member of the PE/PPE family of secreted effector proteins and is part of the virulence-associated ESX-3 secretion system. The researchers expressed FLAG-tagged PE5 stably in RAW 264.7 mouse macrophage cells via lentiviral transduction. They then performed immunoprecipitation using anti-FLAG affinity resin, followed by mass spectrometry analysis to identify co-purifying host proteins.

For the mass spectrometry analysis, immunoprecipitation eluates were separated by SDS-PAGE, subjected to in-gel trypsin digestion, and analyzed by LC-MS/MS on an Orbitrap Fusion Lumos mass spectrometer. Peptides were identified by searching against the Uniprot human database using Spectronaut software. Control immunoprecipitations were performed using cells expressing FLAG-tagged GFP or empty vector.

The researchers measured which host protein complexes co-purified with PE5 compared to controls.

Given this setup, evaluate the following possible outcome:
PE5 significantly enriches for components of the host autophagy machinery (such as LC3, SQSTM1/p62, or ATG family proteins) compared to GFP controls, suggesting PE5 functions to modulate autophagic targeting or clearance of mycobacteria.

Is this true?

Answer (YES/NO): NO